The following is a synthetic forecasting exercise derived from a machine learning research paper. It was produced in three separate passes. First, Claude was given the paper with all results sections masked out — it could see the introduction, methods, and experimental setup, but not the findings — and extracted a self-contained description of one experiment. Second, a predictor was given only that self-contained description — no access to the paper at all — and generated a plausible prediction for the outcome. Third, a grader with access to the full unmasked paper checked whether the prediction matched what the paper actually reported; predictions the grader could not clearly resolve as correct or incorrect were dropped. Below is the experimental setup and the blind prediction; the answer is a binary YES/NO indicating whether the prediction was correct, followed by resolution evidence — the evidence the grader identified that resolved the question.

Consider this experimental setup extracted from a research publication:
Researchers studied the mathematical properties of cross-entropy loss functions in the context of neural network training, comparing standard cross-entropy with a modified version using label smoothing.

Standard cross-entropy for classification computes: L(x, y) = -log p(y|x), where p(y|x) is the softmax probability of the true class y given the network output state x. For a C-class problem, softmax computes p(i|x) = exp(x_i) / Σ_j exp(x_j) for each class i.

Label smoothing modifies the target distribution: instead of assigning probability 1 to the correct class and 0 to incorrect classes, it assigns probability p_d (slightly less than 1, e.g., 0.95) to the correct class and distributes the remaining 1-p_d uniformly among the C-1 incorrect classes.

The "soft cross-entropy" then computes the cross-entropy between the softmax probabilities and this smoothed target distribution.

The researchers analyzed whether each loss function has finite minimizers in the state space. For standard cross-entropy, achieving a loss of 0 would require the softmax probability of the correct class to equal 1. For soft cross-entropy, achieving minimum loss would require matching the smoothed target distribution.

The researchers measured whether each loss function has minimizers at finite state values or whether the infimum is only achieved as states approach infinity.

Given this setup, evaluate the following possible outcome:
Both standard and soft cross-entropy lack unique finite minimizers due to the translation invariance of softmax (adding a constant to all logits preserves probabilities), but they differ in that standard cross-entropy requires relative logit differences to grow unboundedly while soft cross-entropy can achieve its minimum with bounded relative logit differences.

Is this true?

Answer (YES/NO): NO